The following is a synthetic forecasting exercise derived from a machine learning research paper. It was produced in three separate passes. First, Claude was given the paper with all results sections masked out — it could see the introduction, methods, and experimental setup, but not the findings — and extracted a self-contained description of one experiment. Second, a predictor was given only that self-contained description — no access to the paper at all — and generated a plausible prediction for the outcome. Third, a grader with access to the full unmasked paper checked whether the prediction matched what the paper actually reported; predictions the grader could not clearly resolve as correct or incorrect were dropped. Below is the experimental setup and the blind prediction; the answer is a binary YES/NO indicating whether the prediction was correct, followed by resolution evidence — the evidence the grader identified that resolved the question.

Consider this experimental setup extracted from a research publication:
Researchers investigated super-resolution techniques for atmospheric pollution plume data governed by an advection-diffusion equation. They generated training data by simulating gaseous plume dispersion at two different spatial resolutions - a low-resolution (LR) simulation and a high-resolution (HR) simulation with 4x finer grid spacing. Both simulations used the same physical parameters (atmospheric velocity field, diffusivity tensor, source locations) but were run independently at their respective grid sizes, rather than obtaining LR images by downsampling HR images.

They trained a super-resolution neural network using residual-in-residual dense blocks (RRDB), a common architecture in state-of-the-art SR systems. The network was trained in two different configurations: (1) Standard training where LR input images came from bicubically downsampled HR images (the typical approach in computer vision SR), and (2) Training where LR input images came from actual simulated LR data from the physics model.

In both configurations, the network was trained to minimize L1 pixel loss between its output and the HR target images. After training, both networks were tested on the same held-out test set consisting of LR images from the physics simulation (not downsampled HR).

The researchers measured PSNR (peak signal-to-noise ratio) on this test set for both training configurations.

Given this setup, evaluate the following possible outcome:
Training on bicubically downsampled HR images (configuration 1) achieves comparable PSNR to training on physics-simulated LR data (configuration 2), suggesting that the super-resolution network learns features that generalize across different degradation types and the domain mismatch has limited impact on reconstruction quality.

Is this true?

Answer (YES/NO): NO